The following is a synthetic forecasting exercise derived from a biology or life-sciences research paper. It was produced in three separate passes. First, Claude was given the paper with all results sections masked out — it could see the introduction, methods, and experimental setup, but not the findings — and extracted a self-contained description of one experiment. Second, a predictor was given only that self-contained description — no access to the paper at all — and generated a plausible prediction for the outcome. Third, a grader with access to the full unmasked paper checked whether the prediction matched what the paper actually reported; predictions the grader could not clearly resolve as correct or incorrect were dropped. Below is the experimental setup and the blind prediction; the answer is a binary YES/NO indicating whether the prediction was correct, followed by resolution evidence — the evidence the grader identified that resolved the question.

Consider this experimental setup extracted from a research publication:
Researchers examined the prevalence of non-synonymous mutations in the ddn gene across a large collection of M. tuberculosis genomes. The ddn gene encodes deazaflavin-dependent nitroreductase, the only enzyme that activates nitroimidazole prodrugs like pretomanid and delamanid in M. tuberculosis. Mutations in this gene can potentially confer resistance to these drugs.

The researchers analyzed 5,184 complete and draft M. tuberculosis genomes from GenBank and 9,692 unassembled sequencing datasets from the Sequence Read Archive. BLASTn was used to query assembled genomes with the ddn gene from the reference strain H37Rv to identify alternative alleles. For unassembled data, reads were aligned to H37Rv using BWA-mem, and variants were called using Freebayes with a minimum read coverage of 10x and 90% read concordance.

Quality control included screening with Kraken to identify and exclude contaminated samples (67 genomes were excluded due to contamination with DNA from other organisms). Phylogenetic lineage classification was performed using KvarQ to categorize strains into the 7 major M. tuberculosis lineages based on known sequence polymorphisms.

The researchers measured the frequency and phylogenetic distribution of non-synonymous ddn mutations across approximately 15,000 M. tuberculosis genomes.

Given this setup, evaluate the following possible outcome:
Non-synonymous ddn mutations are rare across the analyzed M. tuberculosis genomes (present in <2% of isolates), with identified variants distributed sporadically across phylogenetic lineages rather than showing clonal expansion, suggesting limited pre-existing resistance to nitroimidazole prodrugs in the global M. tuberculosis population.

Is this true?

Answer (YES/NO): YES